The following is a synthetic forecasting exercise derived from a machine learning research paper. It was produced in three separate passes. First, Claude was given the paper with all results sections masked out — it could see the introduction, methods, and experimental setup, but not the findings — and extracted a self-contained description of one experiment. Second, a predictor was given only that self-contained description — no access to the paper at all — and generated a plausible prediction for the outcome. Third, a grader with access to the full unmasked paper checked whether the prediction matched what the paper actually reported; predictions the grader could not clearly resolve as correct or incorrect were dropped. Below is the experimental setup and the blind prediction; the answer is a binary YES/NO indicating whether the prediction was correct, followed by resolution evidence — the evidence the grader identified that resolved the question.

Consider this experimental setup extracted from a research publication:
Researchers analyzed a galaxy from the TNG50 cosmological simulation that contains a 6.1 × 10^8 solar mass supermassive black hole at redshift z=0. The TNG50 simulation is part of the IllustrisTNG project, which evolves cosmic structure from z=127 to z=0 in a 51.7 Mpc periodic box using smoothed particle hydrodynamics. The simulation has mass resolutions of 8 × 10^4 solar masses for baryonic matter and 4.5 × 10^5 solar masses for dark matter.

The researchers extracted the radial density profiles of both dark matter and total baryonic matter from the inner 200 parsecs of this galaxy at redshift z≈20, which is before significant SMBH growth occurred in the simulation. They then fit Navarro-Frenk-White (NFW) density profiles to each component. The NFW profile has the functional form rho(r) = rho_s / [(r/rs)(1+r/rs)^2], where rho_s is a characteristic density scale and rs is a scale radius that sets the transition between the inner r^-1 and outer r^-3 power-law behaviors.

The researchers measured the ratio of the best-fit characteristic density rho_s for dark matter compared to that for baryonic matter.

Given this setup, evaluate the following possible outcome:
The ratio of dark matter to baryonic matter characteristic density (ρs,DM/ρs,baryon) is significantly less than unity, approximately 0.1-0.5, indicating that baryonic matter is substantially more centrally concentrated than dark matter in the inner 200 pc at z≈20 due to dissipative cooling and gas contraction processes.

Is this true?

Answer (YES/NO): NO